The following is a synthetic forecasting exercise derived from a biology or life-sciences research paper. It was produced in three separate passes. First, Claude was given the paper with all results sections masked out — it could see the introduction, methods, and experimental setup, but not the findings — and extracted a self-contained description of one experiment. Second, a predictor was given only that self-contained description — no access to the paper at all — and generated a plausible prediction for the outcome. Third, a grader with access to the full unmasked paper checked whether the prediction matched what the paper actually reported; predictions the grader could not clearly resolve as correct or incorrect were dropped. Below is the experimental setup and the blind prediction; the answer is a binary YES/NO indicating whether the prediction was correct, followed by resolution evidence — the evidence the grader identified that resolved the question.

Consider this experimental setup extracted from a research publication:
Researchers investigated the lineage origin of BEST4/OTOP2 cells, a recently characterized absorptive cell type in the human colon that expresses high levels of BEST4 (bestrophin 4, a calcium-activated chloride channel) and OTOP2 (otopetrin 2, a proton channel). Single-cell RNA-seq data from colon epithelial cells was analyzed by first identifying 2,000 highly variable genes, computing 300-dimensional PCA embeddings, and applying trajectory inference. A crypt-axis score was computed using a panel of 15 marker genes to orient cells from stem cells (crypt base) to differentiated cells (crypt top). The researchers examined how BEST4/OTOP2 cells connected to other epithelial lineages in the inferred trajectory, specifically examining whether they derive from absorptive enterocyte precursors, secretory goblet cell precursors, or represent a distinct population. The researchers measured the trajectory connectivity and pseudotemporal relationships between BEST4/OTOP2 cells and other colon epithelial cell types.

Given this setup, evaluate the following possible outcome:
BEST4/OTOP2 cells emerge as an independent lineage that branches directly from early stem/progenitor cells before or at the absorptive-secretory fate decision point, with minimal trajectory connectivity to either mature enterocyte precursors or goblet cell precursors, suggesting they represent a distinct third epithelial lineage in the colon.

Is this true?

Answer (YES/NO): NO